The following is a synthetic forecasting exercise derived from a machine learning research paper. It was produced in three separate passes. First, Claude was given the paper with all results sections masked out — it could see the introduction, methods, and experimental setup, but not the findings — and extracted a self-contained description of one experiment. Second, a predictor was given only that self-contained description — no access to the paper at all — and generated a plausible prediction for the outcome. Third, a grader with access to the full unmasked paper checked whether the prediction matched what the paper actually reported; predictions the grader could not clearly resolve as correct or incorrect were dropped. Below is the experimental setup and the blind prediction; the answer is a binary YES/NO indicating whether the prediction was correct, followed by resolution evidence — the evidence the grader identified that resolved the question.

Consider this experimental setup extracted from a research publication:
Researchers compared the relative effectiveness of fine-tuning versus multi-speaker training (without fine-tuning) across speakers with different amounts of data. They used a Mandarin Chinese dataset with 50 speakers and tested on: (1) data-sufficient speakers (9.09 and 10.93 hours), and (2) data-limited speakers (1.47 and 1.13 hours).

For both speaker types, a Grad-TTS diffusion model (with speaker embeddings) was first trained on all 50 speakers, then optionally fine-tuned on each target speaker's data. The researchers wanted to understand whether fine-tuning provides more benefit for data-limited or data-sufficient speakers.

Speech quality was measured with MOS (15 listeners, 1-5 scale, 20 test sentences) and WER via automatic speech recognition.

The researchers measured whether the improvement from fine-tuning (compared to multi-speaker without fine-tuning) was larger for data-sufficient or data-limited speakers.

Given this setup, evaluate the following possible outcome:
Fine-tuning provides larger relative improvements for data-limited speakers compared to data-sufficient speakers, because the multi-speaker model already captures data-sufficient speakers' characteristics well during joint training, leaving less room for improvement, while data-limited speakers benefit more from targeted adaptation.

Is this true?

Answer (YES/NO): NO